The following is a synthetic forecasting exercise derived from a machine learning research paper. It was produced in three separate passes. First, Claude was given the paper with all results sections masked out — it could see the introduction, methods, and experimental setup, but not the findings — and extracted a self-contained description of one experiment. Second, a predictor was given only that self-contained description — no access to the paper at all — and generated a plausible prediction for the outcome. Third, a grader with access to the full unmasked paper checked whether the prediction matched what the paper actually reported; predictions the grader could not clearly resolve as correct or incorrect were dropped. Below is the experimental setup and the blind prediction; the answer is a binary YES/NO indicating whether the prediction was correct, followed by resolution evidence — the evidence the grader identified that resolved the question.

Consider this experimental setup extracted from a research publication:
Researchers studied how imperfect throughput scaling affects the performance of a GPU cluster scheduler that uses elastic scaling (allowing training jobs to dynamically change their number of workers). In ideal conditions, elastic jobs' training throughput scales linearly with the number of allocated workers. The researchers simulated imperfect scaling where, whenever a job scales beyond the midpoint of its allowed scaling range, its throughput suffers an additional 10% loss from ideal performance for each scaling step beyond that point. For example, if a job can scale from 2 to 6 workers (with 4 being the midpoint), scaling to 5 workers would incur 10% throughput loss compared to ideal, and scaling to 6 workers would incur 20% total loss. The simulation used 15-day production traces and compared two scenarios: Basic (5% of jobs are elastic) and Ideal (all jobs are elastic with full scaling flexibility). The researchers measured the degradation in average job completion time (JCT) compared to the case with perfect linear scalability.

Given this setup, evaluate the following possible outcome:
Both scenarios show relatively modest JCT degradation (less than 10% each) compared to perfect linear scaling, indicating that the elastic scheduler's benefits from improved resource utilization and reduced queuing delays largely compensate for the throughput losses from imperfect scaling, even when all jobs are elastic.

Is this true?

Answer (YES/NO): NO